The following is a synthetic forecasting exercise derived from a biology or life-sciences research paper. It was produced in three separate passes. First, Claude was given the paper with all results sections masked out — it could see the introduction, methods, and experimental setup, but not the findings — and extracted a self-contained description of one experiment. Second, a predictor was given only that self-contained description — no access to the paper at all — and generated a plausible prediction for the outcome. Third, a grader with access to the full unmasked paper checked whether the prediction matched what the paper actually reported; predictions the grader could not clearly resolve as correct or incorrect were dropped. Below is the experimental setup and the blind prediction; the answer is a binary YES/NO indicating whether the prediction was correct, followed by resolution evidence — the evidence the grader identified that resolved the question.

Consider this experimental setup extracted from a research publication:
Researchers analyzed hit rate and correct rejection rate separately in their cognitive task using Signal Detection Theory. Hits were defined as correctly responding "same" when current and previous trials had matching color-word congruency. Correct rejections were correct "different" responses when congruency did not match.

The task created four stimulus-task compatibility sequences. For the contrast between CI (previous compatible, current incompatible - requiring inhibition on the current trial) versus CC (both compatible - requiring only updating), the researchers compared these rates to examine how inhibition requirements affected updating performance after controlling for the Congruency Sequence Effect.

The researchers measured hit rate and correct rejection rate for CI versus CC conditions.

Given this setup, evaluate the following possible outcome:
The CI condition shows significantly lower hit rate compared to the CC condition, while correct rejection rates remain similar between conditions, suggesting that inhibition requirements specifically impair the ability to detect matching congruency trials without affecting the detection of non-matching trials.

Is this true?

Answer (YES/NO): NO